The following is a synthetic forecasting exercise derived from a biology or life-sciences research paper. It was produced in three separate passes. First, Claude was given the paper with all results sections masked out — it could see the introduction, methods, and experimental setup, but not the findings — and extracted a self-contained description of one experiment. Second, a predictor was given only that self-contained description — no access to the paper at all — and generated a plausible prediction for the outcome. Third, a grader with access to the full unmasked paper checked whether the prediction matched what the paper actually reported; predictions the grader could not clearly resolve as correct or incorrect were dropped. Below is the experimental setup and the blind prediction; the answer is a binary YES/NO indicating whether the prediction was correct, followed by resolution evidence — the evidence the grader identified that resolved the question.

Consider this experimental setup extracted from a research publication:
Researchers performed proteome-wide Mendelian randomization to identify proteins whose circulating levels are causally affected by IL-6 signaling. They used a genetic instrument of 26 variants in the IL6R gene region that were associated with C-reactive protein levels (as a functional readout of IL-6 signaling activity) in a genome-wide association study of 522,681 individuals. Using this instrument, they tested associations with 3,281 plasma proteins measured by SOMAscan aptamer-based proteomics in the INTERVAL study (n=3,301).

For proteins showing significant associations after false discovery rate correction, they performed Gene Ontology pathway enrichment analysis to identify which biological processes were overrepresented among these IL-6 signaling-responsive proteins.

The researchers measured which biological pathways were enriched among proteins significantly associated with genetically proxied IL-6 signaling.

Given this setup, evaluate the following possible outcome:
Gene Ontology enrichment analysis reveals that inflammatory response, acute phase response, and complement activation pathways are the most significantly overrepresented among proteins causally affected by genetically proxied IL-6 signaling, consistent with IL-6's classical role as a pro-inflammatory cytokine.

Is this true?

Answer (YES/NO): NO